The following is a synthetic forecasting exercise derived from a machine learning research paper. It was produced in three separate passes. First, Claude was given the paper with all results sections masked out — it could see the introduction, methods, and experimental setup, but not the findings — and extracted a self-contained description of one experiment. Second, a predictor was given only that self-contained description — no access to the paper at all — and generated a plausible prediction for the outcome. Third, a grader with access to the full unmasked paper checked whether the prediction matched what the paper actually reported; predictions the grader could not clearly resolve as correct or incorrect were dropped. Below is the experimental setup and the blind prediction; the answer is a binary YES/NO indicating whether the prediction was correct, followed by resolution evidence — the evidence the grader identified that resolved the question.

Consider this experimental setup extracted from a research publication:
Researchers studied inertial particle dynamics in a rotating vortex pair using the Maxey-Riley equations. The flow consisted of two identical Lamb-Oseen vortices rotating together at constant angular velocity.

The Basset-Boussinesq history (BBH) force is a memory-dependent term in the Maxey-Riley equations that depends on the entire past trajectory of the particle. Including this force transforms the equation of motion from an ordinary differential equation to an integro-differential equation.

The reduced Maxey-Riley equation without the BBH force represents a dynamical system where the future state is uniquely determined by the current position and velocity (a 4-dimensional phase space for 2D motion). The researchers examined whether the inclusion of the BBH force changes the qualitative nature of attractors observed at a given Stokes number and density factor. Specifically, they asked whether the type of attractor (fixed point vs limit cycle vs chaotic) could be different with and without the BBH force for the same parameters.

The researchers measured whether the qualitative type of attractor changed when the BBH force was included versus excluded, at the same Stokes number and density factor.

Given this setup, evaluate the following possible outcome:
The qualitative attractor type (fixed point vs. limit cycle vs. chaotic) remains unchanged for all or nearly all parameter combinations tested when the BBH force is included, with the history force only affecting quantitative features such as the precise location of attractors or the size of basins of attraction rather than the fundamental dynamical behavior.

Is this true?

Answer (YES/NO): NO